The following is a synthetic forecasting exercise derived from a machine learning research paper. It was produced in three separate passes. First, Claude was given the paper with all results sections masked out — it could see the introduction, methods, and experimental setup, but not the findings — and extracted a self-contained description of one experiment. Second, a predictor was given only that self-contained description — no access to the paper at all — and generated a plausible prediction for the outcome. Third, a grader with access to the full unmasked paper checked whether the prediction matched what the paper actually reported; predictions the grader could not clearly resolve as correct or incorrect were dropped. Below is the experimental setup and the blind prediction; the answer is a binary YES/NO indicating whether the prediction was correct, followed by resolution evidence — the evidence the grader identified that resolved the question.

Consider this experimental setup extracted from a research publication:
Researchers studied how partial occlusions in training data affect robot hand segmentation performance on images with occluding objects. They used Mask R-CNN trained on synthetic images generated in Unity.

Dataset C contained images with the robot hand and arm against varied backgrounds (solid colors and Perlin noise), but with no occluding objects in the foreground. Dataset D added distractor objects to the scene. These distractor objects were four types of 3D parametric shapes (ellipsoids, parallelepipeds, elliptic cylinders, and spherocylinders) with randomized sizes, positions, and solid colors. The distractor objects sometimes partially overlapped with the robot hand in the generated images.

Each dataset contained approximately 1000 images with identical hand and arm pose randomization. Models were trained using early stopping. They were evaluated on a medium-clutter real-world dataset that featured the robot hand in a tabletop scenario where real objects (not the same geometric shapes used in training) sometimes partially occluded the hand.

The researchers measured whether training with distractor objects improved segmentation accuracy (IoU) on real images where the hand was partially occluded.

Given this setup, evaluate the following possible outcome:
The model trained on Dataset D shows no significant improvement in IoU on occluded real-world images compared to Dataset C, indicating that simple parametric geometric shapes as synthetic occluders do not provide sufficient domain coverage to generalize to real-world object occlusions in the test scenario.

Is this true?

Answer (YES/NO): NO